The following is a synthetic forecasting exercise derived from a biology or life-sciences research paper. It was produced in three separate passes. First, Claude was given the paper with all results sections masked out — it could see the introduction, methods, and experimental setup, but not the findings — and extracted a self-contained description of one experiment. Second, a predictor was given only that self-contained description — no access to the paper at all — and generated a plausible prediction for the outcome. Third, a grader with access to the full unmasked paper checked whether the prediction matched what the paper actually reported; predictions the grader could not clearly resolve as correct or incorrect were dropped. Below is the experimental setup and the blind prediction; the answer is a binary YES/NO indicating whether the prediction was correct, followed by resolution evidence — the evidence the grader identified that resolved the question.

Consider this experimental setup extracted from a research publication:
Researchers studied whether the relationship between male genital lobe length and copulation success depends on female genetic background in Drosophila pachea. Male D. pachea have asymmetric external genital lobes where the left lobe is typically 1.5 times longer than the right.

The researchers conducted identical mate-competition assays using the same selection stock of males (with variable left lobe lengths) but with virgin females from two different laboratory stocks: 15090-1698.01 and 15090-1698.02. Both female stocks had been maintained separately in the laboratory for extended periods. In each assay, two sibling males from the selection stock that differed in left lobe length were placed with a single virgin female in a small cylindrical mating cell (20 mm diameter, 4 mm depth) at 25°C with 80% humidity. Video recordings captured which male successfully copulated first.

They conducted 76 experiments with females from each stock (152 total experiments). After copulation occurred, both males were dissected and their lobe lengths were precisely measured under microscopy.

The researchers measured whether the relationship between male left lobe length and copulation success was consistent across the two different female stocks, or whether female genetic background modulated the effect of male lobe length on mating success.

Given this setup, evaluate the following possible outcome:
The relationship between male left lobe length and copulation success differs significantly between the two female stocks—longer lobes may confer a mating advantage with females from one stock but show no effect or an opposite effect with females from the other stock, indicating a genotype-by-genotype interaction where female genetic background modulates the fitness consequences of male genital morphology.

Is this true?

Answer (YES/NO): NO